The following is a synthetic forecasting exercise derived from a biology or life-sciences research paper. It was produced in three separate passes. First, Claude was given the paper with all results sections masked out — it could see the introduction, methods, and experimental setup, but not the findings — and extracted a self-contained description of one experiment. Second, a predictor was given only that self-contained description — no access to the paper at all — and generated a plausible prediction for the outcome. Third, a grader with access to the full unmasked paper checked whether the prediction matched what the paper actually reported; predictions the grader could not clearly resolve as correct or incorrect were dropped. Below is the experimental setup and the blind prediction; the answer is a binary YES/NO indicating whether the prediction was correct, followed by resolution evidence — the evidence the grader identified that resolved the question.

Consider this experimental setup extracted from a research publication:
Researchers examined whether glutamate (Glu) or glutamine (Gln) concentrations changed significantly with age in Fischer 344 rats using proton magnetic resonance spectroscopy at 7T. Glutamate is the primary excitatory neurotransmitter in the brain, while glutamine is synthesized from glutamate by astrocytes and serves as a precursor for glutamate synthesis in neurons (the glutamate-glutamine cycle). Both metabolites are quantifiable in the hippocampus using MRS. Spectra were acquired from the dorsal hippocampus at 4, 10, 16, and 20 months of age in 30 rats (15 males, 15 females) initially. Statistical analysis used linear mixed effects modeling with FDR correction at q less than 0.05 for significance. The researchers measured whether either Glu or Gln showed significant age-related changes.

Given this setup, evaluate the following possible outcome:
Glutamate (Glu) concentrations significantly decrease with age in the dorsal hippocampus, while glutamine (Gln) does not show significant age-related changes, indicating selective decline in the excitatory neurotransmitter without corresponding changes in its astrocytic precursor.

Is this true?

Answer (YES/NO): NO